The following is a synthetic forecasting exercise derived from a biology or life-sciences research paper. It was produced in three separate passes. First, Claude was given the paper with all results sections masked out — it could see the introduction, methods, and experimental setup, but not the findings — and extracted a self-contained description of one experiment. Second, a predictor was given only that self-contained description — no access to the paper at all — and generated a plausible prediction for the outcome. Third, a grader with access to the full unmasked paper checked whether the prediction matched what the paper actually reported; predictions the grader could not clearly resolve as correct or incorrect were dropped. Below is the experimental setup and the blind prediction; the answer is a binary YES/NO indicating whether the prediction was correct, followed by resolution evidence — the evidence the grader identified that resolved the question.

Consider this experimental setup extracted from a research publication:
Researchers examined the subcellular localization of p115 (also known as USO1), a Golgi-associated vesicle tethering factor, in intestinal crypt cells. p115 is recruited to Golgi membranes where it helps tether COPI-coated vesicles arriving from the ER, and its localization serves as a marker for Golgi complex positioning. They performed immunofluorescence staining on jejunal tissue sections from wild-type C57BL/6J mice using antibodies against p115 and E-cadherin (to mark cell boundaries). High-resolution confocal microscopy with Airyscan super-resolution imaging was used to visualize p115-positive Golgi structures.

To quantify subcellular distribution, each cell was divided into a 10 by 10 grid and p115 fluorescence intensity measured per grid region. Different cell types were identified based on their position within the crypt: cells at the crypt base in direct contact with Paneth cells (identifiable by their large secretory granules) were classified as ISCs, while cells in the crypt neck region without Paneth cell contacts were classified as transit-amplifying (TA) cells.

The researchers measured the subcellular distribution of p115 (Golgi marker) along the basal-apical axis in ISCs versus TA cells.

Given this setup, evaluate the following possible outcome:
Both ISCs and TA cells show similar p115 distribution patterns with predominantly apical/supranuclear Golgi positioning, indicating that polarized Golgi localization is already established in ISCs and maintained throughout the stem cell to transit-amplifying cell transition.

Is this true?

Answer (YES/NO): NO